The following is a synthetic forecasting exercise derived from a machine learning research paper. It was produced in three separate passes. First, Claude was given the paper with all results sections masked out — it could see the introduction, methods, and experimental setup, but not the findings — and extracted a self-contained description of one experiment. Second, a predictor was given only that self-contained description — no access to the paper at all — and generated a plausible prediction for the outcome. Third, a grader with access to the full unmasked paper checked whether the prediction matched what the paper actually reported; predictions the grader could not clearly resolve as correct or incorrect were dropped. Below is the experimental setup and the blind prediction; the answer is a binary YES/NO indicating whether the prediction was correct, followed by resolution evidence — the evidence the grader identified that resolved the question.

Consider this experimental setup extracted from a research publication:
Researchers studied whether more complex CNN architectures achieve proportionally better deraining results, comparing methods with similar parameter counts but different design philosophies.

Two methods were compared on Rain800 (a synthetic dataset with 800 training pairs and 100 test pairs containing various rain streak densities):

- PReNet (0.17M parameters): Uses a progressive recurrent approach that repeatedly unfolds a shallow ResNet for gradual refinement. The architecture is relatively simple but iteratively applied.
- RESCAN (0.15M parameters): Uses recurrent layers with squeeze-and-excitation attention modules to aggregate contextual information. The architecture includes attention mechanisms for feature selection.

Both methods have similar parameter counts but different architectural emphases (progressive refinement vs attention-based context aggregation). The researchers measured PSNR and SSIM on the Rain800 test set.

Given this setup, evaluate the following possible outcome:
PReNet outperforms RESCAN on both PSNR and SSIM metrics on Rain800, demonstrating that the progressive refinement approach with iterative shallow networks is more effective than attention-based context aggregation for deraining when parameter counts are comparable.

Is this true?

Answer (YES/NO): YES